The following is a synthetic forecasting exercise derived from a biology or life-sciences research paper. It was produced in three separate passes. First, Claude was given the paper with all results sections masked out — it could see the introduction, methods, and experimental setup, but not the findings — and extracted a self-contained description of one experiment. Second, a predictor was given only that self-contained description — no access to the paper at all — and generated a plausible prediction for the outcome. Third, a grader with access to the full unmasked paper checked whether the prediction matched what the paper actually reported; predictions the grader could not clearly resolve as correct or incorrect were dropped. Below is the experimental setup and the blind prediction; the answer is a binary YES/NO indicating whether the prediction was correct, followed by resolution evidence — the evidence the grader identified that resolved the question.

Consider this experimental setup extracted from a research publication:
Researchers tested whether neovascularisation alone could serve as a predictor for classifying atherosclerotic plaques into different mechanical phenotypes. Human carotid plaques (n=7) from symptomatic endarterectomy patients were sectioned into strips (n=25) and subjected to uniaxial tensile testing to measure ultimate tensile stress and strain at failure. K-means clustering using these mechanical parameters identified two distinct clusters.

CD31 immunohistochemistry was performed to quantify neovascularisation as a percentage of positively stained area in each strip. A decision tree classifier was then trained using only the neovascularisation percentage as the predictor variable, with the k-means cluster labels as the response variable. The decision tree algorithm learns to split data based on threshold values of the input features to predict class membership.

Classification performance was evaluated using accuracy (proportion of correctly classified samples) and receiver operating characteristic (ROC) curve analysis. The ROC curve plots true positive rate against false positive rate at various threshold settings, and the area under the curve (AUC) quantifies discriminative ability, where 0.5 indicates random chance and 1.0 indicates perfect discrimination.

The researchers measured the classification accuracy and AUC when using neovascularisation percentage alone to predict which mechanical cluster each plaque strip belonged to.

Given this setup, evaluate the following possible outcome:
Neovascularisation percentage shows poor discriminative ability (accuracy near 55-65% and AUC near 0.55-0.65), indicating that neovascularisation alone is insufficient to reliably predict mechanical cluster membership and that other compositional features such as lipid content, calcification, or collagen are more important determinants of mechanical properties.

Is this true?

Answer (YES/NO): NO